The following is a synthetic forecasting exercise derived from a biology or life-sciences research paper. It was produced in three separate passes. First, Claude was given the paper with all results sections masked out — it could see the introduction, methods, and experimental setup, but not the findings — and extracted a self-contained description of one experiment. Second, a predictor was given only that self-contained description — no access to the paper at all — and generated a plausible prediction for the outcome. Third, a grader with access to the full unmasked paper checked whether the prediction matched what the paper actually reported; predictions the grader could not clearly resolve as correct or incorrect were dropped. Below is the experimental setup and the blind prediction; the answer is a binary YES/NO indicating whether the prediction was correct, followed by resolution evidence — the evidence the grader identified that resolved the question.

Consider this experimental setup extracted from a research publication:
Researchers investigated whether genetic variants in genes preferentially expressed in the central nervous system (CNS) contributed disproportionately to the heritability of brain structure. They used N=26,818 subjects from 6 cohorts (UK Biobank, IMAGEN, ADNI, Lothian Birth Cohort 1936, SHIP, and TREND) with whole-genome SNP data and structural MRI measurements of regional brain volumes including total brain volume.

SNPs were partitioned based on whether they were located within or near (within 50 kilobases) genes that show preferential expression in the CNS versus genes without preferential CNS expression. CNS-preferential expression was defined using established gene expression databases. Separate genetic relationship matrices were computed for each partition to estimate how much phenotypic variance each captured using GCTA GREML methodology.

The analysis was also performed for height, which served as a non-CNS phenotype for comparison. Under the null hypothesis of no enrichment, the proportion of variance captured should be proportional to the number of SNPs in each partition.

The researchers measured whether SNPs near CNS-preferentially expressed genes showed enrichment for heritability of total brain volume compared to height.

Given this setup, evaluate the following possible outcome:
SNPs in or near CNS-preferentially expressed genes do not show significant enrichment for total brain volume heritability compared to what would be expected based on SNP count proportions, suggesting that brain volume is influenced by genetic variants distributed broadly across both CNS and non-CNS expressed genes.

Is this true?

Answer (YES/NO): YES